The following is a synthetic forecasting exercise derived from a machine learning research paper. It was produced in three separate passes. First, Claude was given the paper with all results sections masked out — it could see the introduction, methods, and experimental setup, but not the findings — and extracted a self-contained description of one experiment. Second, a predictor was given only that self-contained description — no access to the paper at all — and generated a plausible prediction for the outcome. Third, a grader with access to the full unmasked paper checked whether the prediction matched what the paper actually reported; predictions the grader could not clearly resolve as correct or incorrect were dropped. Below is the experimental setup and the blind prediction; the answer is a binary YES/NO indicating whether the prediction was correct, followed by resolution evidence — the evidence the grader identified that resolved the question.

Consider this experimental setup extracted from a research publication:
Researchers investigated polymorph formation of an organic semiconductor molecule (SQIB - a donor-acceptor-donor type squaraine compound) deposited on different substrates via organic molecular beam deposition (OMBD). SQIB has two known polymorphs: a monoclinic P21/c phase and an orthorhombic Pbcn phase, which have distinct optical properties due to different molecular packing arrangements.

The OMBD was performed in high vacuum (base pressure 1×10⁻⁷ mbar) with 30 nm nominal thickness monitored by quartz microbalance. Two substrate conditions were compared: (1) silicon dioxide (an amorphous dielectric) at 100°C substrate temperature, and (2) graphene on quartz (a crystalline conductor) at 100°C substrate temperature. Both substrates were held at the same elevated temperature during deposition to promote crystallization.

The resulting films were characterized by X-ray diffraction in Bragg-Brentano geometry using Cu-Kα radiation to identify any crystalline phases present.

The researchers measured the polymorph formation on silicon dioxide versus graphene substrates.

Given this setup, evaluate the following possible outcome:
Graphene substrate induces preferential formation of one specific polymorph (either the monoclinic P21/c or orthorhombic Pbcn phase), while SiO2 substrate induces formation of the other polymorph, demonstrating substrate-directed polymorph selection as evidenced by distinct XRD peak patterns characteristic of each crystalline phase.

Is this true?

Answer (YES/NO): NO